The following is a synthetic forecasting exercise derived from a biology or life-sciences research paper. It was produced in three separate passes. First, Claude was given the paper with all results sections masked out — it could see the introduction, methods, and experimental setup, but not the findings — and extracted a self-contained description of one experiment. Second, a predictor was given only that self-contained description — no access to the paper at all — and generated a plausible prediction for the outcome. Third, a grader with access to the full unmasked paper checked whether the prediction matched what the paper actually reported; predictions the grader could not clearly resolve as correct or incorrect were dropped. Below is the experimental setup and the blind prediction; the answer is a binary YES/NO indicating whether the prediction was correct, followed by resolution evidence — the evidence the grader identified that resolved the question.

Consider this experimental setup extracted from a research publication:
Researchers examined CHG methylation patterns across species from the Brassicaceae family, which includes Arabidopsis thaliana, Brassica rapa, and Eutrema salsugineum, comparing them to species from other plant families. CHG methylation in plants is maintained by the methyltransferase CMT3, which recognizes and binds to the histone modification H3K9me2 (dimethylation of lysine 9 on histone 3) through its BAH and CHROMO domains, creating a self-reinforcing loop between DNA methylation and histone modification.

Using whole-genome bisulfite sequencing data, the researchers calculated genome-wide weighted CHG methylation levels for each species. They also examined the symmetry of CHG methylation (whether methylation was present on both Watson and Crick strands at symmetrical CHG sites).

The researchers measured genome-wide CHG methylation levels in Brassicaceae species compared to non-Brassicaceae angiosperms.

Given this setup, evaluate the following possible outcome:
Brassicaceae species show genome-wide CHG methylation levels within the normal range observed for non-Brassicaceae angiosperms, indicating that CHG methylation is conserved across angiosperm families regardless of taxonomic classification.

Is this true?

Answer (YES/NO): NO